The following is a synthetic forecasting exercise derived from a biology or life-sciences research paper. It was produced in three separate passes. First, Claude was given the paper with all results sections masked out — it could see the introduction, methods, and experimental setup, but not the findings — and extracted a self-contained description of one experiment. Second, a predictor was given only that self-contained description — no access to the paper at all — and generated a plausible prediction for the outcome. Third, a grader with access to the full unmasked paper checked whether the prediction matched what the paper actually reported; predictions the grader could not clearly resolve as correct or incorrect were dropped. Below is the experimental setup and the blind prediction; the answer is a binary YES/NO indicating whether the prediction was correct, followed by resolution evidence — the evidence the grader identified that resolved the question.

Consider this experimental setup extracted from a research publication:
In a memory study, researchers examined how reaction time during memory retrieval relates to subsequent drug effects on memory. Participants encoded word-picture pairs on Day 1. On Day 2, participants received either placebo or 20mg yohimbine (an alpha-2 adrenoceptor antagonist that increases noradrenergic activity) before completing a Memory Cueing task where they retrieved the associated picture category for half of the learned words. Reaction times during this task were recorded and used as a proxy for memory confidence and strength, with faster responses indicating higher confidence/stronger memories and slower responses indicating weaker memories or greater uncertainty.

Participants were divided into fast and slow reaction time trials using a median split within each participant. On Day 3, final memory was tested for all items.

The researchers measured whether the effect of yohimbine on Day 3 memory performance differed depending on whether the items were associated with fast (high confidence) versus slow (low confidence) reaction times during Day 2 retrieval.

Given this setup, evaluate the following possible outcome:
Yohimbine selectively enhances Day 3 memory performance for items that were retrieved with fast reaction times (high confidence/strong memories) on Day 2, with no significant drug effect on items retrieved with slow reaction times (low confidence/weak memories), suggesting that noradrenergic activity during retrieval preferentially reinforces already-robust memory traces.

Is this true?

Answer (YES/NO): NO